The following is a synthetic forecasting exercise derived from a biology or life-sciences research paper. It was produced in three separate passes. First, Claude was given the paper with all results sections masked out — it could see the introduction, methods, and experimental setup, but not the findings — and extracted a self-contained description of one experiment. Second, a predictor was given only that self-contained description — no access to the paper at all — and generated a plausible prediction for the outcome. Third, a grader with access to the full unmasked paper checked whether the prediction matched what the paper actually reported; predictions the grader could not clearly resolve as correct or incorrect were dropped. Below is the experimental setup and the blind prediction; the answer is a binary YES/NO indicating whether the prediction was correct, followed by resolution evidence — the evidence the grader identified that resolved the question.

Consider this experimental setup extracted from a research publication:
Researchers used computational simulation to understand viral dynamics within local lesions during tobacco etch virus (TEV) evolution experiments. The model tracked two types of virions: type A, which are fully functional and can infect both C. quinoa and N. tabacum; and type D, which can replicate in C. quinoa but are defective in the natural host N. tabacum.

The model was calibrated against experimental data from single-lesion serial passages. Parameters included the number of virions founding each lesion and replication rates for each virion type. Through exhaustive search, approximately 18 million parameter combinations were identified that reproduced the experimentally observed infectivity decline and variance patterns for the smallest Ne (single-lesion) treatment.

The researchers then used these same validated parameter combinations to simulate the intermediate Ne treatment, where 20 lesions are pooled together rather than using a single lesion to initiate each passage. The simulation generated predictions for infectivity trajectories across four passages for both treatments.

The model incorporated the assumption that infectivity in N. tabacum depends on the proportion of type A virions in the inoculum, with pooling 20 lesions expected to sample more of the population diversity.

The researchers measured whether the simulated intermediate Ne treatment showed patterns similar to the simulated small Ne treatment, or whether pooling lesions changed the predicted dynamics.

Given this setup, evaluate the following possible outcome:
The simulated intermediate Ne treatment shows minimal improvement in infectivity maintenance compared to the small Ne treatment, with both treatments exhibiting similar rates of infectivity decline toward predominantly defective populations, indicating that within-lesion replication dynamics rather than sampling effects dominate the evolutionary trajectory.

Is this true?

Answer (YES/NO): NO